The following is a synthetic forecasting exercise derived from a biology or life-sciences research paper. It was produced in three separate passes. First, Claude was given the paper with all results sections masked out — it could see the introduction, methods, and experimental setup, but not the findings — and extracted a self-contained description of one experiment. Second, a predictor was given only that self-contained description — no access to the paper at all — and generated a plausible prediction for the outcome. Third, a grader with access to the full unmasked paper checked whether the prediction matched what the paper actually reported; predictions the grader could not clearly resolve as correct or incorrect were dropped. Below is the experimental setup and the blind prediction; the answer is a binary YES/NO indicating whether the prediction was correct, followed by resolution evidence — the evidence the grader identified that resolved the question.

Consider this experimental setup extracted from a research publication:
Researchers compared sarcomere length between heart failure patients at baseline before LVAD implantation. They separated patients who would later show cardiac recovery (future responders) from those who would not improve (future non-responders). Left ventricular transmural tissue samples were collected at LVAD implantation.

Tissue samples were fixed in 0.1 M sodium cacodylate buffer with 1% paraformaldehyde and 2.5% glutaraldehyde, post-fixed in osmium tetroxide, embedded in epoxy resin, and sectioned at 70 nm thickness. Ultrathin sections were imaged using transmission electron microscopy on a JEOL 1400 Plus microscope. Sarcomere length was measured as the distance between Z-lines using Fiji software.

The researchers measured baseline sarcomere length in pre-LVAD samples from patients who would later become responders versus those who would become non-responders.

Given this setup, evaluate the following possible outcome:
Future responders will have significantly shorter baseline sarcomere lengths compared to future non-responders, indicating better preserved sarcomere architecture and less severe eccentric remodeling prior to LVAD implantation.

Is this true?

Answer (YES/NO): NO